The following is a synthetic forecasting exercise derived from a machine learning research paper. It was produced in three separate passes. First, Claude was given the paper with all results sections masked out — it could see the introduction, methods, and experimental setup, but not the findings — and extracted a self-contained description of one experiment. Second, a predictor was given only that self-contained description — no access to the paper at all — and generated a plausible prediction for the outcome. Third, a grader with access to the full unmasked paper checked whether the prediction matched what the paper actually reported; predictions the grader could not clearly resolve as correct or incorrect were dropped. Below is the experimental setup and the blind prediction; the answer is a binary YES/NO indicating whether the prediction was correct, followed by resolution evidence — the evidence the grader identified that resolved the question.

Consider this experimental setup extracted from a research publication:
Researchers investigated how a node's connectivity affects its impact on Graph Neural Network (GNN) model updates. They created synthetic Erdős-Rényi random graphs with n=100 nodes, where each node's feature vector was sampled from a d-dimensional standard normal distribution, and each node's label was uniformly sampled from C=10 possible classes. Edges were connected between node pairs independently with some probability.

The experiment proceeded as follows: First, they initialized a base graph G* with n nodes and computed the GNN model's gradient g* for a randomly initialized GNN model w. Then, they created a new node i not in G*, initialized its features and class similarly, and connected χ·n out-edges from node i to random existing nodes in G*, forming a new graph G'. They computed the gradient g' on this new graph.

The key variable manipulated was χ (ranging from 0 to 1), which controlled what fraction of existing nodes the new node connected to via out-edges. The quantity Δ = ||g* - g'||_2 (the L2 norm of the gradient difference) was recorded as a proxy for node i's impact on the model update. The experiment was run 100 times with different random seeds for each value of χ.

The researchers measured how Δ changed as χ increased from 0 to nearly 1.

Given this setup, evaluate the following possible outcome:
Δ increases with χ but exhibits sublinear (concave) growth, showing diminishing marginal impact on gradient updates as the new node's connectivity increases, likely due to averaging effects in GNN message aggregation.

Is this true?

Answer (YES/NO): NO